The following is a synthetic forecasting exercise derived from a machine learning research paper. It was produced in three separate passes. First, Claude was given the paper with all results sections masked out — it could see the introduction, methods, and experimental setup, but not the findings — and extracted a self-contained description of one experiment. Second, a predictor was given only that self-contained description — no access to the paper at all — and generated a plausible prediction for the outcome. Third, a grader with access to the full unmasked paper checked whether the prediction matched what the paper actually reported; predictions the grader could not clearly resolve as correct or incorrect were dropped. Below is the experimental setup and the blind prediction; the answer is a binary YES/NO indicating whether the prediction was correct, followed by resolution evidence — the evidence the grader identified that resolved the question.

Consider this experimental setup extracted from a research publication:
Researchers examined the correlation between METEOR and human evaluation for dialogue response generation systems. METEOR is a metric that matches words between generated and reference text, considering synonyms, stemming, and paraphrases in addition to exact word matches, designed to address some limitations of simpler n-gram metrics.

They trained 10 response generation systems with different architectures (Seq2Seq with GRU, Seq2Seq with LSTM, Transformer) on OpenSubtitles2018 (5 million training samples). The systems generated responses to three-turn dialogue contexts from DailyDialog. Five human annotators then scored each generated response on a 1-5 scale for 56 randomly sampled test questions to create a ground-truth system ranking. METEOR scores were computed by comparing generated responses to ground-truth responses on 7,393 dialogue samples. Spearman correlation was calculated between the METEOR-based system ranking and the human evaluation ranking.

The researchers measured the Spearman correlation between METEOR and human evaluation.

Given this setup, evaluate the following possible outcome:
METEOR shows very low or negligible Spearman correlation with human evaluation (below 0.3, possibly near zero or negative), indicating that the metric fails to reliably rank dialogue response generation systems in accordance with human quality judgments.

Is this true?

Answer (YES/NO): YES